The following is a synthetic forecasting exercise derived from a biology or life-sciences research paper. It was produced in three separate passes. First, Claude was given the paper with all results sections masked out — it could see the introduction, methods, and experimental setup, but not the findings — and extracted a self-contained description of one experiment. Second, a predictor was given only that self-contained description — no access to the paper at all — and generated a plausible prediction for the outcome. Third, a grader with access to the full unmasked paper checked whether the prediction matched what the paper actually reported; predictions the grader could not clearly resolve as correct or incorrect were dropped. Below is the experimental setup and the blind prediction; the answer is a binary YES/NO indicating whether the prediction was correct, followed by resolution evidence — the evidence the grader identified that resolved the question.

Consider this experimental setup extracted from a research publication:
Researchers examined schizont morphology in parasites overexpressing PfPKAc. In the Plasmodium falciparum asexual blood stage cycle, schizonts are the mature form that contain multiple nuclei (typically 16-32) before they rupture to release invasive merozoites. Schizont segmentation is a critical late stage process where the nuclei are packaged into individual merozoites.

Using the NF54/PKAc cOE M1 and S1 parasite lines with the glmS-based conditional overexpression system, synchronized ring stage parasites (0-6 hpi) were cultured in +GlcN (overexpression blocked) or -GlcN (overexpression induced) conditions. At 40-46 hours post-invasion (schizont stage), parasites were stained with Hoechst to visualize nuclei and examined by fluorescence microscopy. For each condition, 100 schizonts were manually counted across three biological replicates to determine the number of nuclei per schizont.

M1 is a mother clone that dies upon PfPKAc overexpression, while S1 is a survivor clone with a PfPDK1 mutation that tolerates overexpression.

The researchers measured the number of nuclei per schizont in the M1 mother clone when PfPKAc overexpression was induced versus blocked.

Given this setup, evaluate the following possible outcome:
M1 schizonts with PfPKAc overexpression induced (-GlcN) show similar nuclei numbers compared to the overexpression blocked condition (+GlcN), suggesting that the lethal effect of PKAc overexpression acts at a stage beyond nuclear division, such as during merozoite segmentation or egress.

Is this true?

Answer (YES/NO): NO